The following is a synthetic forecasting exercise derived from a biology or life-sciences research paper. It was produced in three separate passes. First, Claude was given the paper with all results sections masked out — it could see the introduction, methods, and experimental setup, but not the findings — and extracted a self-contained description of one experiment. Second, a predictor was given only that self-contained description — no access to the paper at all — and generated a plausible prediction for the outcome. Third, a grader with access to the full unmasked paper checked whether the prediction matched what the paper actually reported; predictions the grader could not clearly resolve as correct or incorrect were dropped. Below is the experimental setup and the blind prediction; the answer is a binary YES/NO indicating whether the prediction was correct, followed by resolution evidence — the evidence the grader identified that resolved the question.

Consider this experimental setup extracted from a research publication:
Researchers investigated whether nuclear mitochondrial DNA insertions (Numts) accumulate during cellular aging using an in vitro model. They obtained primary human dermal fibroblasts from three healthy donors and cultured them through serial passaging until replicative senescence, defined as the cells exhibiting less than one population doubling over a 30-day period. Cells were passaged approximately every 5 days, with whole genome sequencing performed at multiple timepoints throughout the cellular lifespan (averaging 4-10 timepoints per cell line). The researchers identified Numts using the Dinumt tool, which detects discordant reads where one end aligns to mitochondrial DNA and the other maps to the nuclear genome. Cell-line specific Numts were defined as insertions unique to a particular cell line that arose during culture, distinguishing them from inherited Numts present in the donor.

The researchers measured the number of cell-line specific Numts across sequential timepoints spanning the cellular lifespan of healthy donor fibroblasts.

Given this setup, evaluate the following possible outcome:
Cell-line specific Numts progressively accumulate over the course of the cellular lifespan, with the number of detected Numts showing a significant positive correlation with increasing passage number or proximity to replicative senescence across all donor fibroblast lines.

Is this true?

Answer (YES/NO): YES